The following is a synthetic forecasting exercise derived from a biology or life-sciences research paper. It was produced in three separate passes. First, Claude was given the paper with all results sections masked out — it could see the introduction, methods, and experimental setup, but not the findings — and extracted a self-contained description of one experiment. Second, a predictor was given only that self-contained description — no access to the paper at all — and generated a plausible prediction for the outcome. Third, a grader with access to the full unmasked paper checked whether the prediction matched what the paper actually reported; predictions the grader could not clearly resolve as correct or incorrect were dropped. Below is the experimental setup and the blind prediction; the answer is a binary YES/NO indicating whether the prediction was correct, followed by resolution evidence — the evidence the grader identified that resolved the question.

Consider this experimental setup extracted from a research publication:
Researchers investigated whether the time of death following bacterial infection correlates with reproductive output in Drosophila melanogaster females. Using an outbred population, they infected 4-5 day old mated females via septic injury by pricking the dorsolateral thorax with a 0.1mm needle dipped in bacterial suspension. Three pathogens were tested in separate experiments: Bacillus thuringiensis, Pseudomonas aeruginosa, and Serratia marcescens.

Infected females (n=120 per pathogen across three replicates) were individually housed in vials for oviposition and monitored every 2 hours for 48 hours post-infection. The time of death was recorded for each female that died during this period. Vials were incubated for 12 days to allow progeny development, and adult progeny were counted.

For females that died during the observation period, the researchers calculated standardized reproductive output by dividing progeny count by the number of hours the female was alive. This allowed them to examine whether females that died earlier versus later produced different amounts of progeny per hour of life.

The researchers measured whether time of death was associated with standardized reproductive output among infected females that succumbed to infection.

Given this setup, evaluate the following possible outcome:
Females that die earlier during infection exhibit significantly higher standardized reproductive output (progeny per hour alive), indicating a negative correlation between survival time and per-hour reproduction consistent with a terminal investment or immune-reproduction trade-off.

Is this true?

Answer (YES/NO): NO